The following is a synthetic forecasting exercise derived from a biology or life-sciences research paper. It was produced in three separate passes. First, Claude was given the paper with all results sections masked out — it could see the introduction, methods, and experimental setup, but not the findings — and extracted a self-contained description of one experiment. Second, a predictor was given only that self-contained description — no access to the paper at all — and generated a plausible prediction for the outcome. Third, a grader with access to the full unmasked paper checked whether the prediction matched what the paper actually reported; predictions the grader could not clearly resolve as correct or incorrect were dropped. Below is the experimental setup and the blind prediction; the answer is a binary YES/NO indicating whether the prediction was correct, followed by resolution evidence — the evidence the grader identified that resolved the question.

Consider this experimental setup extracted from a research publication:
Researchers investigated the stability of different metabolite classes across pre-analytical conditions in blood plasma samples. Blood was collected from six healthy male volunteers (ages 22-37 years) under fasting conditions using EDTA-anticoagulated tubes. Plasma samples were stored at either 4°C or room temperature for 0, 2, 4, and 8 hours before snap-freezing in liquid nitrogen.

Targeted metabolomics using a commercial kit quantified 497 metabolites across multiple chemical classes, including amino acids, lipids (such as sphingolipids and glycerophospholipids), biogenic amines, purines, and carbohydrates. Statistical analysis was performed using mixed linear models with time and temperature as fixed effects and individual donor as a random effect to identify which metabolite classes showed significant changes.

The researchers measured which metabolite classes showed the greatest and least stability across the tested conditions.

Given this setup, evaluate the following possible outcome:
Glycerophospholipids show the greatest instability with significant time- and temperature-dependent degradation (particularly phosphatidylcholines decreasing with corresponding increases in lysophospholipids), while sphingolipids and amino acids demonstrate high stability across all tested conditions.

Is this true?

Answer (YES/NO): NO